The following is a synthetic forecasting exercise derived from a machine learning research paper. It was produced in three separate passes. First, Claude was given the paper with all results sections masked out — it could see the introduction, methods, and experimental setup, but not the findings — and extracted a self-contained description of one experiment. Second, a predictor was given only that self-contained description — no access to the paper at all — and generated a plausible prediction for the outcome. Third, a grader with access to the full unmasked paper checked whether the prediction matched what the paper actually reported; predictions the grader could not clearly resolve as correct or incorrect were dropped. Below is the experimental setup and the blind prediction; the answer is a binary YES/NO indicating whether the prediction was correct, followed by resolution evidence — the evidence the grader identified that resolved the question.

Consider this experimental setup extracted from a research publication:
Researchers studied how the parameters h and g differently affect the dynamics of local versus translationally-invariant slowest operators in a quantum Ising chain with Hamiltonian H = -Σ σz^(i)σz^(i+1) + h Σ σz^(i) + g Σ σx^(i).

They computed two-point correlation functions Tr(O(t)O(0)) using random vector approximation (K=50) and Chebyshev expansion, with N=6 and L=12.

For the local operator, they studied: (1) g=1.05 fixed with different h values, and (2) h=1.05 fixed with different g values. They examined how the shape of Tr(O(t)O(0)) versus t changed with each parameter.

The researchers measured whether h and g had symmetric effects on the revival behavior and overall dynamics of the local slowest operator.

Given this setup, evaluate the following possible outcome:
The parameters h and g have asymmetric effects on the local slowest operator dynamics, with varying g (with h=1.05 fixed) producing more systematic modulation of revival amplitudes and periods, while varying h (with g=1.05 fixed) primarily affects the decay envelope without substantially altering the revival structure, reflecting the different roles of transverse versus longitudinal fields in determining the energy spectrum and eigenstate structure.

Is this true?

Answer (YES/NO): NO